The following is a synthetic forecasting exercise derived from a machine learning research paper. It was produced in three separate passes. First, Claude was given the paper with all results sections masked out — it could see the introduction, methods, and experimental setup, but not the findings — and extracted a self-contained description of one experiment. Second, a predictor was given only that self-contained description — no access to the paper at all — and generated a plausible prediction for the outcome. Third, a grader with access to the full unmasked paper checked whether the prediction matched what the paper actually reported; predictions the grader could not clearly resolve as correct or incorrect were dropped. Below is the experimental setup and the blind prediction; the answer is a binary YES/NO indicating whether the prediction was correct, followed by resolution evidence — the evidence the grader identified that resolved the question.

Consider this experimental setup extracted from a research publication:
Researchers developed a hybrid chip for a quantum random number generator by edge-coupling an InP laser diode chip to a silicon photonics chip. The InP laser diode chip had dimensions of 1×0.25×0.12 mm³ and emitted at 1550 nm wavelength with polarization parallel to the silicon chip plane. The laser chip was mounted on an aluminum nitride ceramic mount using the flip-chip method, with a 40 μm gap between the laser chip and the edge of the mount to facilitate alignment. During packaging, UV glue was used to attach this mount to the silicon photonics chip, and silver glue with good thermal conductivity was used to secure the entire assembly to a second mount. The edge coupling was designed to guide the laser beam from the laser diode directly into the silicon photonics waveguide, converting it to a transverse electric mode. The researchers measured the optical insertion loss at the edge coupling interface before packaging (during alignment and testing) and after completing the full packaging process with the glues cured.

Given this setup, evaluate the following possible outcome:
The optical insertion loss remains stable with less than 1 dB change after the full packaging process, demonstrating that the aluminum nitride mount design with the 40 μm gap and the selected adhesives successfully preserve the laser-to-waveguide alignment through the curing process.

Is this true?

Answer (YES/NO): NO